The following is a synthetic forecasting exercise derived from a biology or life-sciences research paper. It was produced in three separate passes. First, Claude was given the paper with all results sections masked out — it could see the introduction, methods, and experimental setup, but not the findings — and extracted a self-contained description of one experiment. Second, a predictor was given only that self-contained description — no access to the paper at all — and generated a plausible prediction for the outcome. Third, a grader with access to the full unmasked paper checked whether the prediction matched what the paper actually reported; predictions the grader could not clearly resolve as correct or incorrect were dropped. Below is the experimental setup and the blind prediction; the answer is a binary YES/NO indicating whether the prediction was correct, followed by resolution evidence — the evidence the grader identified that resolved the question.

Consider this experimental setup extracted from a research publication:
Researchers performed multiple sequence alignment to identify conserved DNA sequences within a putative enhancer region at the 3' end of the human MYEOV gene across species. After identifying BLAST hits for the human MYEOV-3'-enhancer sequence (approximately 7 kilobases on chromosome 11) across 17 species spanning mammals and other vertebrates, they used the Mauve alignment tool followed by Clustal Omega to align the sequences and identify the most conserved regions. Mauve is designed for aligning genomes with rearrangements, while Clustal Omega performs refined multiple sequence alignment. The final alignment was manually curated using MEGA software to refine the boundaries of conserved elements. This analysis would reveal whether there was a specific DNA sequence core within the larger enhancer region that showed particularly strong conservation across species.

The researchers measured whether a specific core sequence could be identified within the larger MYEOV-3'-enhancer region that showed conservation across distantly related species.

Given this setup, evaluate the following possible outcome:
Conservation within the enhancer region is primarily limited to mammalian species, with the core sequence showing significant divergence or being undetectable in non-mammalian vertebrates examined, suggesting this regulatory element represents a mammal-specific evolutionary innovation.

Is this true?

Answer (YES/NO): NO